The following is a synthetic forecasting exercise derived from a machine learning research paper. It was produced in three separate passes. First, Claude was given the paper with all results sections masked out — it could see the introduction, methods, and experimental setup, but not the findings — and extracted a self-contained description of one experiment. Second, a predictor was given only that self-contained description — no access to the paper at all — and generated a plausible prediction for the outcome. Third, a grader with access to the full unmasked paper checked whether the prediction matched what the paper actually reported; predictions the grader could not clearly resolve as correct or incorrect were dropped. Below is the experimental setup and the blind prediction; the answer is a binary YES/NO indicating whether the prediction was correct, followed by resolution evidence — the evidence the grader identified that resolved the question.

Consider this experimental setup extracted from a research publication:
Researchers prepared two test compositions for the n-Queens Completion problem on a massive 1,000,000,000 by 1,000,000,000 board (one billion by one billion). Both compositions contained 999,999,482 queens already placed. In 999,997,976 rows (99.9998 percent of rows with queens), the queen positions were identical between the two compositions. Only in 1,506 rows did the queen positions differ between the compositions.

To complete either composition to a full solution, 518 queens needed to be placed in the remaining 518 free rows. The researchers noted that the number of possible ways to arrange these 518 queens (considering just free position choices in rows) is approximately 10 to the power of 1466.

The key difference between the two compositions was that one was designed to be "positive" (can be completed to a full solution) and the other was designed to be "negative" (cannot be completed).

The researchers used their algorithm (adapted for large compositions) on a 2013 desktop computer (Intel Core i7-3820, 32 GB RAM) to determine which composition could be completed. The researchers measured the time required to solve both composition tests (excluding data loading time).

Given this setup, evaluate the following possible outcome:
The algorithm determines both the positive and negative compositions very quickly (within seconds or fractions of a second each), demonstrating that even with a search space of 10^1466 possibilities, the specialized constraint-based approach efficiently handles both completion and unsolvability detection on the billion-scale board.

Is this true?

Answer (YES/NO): NO